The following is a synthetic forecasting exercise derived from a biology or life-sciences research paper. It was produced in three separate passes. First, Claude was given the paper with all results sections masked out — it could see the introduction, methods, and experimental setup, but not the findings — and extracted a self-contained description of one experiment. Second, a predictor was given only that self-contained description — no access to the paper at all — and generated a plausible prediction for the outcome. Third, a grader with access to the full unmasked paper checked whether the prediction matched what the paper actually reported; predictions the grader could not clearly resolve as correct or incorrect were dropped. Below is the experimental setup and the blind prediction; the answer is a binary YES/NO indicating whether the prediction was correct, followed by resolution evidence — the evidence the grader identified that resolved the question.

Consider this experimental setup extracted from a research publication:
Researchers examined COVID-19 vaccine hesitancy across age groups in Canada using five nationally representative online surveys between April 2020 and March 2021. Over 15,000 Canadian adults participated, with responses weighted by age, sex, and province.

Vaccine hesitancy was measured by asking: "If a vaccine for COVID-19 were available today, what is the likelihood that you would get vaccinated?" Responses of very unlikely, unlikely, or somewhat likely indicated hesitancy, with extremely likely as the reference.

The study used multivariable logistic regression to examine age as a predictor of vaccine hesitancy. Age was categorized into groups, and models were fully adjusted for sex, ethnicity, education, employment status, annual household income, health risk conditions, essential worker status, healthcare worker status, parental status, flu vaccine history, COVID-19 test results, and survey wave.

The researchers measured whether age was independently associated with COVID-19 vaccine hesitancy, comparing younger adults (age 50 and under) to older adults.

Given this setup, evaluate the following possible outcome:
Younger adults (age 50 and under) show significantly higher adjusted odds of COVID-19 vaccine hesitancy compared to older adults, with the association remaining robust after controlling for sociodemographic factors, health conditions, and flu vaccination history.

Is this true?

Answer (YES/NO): YES